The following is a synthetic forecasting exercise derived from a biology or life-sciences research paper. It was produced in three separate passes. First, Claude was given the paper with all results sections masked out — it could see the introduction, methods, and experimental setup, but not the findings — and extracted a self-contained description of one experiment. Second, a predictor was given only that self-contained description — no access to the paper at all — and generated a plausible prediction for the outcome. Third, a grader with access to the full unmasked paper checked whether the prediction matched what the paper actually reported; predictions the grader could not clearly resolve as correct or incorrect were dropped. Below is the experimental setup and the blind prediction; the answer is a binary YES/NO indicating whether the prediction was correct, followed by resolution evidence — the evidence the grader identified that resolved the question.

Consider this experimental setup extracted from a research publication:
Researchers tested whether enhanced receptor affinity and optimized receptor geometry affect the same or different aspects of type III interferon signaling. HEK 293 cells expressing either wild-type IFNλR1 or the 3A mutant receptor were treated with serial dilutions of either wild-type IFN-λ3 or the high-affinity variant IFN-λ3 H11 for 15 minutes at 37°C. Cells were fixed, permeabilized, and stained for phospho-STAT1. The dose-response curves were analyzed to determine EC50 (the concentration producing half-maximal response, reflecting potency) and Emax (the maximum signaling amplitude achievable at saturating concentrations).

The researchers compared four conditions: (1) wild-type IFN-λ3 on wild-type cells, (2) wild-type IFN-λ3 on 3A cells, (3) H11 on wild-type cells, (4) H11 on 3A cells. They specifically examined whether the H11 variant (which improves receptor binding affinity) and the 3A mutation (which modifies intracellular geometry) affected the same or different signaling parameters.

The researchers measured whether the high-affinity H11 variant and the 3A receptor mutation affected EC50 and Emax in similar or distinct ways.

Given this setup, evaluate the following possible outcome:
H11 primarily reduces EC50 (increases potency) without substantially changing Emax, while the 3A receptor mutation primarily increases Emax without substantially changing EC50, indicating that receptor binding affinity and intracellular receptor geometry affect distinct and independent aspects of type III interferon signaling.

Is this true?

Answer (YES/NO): YES